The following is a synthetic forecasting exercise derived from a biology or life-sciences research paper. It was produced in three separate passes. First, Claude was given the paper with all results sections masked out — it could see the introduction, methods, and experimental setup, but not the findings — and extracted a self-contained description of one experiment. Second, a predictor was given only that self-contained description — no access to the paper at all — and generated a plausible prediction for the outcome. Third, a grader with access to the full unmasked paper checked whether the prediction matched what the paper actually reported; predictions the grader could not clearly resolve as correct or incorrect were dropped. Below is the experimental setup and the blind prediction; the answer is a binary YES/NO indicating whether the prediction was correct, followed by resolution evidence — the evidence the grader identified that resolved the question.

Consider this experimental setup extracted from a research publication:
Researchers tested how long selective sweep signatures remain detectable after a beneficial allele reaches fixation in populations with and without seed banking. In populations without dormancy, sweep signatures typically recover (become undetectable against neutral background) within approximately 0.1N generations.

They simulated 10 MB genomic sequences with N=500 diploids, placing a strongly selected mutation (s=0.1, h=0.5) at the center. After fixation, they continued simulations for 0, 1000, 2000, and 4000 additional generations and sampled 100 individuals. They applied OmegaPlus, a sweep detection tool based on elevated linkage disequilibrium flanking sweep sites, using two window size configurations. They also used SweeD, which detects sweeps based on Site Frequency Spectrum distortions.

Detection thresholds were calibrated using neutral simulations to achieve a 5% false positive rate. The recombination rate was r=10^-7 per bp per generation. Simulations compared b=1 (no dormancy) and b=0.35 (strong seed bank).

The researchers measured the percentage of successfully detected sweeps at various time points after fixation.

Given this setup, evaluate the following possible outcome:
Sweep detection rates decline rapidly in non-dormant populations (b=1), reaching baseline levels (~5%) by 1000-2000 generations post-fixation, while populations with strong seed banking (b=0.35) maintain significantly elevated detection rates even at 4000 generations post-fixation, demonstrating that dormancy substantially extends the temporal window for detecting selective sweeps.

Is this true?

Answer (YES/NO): YES